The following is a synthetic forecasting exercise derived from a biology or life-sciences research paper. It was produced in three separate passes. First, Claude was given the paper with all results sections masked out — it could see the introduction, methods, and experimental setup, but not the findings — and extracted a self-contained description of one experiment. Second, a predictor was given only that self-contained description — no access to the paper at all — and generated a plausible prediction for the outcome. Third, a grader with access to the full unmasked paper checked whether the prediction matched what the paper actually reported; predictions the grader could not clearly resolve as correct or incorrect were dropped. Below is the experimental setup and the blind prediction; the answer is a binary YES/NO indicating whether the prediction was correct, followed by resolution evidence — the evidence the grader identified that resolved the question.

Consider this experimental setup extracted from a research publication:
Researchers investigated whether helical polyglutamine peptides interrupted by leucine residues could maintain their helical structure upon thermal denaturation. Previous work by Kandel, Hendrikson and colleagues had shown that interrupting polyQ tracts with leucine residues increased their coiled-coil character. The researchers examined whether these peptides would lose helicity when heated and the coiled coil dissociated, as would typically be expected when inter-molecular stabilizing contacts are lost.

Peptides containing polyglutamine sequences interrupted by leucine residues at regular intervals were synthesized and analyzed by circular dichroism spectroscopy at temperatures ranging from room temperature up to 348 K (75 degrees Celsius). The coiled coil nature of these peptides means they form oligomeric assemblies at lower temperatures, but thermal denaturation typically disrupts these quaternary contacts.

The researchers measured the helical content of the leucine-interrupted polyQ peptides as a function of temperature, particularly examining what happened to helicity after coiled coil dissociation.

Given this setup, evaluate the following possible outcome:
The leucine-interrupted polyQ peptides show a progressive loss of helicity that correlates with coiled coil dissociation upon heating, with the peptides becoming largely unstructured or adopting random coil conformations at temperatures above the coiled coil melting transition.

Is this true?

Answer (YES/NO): NO